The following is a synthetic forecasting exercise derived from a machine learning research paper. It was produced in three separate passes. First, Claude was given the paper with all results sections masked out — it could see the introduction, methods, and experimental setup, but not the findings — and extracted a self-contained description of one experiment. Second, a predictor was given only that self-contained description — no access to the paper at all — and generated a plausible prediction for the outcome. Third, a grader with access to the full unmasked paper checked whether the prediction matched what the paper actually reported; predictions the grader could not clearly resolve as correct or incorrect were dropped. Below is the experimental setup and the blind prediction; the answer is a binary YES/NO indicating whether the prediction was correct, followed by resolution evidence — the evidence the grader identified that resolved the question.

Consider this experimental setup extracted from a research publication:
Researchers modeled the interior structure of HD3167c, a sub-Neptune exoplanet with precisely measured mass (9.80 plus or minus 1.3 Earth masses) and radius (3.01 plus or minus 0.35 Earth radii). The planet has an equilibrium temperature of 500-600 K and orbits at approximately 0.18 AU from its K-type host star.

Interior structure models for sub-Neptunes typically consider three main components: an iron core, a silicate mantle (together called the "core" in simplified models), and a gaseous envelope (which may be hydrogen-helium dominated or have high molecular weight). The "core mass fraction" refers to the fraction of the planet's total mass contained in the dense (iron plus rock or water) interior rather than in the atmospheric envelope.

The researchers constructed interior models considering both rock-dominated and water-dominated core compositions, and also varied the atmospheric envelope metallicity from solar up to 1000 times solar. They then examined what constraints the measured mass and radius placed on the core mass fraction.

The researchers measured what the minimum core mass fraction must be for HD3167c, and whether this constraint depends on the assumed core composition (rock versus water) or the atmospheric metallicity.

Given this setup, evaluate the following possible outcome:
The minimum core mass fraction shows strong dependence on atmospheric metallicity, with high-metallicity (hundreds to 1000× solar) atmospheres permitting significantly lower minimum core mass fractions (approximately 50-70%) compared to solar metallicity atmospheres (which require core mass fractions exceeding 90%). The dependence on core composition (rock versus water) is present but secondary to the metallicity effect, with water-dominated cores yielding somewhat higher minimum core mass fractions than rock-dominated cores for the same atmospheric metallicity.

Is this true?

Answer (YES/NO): NO